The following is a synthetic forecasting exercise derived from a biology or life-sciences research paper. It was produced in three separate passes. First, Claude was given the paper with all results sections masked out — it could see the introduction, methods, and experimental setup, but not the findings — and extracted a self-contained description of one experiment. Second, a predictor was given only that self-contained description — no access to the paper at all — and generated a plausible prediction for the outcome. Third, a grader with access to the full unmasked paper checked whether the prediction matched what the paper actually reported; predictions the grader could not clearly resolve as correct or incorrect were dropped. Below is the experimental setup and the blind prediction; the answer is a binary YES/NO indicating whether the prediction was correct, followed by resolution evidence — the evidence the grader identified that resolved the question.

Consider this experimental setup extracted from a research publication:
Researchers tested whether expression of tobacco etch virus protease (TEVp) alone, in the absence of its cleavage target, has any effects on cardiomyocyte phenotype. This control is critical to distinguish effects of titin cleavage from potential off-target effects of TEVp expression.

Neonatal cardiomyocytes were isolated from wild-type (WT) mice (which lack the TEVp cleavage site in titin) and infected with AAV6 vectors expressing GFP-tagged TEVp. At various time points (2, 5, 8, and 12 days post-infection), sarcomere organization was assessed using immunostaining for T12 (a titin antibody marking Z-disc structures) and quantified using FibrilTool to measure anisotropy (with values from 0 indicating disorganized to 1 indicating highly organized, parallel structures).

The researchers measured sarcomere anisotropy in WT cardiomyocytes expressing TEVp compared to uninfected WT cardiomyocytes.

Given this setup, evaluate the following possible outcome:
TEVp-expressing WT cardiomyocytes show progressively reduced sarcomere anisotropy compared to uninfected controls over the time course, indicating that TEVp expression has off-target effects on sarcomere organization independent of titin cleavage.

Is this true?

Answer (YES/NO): NO